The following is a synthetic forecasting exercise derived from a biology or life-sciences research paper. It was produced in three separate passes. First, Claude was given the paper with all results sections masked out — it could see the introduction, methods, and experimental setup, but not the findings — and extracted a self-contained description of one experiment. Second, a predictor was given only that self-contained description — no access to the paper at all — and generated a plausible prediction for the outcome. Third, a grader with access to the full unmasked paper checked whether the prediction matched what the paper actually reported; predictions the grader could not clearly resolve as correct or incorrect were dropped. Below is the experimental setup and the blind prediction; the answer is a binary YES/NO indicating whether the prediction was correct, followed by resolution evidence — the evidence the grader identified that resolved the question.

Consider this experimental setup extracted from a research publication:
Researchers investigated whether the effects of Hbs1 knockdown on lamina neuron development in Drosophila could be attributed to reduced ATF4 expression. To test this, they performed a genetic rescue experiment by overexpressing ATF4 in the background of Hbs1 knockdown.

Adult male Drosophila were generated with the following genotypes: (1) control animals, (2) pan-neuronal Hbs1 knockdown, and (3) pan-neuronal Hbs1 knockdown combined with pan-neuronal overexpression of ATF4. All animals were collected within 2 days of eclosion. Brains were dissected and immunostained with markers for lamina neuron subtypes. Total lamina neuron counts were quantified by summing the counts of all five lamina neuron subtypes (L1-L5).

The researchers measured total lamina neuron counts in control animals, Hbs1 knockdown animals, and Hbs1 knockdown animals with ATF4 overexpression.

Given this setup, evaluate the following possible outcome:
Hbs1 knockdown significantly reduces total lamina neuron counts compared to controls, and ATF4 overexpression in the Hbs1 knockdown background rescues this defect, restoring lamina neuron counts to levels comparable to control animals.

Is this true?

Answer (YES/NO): NO